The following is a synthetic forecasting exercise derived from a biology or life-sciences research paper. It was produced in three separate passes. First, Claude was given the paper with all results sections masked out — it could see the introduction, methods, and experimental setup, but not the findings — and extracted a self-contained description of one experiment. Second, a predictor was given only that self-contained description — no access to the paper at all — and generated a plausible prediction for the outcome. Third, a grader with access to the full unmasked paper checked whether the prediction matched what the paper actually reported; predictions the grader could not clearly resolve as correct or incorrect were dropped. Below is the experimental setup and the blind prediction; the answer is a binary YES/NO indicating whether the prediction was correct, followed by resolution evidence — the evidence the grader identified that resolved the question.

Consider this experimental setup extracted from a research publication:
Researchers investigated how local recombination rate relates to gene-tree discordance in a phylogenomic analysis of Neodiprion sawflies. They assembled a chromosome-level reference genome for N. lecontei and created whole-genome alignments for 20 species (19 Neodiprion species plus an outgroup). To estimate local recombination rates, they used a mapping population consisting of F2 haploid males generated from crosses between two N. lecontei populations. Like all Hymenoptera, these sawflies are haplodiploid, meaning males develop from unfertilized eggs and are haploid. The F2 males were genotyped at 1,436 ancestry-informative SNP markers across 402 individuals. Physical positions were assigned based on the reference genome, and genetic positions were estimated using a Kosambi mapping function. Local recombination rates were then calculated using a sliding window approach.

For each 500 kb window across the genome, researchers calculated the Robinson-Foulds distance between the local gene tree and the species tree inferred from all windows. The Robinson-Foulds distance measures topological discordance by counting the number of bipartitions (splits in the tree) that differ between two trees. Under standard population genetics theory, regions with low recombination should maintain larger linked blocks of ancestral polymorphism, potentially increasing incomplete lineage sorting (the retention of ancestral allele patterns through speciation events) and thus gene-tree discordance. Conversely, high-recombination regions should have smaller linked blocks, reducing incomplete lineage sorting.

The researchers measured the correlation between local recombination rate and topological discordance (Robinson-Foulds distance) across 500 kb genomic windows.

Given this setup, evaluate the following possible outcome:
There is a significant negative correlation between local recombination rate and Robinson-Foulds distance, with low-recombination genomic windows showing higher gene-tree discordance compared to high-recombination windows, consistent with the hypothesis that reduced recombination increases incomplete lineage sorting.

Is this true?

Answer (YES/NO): NO